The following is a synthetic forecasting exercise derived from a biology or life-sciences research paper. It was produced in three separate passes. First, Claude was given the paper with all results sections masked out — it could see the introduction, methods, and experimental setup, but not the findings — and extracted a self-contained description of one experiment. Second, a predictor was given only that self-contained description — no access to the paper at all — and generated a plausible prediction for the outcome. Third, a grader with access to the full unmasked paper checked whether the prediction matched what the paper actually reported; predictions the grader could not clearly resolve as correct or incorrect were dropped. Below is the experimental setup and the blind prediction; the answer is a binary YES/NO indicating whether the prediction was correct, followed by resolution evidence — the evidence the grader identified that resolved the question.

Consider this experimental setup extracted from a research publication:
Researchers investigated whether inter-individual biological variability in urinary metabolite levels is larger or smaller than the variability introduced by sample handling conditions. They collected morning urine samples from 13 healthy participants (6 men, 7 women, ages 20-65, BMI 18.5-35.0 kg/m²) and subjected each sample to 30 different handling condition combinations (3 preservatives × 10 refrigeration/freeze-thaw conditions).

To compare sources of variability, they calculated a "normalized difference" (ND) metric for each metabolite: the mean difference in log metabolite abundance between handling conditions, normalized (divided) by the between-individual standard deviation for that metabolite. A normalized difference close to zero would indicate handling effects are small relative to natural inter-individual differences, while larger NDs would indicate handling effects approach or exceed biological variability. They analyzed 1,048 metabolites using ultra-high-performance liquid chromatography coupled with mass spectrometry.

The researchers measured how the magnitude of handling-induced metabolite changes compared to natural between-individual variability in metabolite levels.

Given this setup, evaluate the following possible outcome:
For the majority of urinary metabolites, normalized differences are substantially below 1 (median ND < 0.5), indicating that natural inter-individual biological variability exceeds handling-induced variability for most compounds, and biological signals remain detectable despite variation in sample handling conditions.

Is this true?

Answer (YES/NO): YES